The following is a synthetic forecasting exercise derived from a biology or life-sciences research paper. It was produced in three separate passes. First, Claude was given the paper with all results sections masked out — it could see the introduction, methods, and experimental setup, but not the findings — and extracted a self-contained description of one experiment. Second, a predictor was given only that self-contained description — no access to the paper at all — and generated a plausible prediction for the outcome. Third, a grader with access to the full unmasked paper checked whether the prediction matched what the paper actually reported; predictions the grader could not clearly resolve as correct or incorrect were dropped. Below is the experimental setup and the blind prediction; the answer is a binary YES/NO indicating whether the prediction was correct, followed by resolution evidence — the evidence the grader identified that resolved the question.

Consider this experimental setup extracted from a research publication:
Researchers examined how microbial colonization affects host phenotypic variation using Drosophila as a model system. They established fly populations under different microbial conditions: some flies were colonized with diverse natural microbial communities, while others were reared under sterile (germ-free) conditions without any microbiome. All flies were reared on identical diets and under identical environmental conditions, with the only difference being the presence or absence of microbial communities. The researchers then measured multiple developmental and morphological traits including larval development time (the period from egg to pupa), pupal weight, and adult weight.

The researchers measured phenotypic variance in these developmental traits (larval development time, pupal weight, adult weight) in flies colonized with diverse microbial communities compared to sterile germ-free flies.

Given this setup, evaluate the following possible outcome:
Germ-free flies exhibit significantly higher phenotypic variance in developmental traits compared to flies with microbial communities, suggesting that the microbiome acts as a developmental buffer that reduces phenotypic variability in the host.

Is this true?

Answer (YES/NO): NO